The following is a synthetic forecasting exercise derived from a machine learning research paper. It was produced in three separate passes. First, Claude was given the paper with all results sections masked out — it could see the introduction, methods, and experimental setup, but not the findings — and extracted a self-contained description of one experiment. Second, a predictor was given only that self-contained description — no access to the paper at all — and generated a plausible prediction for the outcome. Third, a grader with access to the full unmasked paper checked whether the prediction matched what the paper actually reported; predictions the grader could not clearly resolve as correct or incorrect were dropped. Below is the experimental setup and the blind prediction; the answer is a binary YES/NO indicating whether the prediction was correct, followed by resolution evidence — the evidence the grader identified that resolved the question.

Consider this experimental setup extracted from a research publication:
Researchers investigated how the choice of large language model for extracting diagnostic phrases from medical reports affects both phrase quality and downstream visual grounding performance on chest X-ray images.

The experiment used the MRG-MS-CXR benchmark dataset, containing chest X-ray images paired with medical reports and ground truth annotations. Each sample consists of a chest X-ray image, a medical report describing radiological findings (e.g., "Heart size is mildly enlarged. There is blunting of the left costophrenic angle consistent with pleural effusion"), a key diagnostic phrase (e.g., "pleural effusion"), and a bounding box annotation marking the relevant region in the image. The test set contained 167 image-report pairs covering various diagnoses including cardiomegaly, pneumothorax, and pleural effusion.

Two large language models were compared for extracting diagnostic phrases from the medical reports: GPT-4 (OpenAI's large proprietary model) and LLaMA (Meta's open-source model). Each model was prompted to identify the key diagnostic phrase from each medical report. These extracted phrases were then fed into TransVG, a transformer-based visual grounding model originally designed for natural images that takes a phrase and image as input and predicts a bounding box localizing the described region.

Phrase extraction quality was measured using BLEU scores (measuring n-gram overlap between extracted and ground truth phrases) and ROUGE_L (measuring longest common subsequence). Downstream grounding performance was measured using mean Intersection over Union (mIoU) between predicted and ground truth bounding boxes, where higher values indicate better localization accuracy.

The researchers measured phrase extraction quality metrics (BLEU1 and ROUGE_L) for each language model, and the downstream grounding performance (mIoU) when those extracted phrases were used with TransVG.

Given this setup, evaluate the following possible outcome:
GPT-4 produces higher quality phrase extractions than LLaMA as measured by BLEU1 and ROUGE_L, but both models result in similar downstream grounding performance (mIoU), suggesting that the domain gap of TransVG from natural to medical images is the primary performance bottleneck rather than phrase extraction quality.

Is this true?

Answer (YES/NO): NO